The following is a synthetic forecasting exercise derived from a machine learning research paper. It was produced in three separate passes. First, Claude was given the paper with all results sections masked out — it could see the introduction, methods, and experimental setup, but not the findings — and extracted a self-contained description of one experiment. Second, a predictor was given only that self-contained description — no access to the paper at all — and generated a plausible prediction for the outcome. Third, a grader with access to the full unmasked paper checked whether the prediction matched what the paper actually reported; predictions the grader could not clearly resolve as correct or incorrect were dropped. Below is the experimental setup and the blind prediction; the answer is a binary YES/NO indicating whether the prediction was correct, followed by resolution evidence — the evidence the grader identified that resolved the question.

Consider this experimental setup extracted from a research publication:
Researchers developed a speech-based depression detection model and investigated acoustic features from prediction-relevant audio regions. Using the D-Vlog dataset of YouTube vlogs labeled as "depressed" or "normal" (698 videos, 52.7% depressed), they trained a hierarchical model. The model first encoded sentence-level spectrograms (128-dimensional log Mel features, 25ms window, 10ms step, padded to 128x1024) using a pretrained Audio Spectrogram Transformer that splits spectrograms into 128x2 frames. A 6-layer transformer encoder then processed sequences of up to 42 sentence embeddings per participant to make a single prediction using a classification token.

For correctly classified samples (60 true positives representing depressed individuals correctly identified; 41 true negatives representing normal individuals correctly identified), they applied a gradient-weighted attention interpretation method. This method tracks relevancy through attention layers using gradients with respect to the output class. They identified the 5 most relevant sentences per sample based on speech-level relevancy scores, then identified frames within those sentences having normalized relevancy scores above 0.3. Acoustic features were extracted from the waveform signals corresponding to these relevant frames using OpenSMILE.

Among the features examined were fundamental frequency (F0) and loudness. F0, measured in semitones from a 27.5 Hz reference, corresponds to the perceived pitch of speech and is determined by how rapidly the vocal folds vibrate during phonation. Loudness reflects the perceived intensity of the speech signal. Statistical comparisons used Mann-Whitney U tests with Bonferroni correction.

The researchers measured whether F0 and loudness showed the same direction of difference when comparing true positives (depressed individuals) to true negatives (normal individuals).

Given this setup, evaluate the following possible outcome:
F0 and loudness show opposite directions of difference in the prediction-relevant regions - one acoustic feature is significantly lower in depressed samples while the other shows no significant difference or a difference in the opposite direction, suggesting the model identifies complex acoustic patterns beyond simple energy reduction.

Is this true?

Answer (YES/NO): NO